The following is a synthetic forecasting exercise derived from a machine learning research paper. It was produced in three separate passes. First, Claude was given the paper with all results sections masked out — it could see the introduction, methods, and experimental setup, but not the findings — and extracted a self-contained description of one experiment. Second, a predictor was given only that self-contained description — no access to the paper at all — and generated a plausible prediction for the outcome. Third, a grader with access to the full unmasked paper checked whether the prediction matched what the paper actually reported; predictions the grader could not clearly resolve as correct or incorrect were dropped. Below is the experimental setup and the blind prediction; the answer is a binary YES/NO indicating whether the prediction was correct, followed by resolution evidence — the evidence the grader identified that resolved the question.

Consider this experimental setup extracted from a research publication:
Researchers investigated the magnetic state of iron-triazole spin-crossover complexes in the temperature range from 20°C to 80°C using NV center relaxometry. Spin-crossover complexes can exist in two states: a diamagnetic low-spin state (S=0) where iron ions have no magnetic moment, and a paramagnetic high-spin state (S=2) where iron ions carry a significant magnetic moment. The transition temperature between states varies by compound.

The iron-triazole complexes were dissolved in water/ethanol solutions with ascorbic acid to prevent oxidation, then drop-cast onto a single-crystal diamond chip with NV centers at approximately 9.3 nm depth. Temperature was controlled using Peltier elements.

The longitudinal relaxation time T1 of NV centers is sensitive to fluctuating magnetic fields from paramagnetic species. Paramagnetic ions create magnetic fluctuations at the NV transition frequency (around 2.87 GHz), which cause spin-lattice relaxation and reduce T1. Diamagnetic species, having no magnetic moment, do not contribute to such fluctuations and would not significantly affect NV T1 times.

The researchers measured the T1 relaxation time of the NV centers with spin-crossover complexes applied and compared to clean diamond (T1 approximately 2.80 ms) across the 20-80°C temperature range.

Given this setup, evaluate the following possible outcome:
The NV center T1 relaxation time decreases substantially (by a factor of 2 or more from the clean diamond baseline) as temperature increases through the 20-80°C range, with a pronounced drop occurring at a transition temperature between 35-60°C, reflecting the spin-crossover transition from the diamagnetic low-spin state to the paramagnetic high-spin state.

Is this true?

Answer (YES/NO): NO